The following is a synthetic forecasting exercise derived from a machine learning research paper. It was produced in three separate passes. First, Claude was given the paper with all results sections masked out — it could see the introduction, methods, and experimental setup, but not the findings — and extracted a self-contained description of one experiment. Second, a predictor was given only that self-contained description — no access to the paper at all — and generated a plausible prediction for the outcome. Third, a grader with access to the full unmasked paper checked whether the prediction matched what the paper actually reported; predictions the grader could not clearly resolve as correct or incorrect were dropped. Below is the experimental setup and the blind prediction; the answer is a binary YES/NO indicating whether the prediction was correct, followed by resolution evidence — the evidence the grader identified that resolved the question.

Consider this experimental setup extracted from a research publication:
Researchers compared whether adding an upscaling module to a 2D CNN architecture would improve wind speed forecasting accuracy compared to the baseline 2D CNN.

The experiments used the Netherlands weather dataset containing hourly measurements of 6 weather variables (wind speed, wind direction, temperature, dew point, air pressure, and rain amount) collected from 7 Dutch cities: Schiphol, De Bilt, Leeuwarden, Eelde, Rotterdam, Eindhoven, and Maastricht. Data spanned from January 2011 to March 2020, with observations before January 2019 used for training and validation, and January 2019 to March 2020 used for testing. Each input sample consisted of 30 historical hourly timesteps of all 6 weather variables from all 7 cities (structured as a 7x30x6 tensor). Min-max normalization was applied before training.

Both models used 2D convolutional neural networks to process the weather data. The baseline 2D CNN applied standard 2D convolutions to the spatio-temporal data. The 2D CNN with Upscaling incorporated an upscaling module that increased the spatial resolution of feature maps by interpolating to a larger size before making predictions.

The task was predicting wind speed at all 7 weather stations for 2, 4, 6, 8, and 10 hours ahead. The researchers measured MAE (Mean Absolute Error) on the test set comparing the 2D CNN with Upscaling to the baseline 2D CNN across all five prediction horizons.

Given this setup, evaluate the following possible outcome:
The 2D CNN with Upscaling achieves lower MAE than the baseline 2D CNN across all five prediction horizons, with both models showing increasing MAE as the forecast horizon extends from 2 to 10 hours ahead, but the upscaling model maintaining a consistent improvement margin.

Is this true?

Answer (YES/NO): NO